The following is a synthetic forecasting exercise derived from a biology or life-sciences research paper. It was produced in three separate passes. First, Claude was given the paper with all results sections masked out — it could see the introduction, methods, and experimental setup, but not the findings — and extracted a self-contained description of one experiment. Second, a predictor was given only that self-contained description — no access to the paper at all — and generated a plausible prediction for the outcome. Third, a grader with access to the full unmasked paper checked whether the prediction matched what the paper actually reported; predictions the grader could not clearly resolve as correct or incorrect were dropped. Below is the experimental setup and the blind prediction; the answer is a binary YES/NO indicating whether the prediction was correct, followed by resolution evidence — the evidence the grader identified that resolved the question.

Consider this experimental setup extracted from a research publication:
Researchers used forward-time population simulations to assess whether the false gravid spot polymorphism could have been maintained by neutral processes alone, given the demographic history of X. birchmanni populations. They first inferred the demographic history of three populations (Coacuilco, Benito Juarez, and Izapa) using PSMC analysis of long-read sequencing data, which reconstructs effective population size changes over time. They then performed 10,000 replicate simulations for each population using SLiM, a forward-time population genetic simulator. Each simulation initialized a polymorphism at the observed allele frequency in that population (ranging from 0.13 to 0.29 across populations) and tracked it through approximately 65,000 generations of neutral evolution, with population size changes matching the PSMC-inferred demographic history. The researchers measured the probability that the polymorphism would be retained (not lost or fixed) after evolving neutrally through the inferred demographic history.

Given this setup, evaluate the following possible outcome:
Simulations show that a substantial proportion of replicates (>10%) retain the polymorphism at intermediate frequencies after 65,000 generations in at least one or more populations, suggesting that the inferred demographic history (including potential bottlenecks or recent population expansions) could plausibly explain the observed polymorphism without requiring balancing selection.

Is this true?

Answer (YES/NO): NO